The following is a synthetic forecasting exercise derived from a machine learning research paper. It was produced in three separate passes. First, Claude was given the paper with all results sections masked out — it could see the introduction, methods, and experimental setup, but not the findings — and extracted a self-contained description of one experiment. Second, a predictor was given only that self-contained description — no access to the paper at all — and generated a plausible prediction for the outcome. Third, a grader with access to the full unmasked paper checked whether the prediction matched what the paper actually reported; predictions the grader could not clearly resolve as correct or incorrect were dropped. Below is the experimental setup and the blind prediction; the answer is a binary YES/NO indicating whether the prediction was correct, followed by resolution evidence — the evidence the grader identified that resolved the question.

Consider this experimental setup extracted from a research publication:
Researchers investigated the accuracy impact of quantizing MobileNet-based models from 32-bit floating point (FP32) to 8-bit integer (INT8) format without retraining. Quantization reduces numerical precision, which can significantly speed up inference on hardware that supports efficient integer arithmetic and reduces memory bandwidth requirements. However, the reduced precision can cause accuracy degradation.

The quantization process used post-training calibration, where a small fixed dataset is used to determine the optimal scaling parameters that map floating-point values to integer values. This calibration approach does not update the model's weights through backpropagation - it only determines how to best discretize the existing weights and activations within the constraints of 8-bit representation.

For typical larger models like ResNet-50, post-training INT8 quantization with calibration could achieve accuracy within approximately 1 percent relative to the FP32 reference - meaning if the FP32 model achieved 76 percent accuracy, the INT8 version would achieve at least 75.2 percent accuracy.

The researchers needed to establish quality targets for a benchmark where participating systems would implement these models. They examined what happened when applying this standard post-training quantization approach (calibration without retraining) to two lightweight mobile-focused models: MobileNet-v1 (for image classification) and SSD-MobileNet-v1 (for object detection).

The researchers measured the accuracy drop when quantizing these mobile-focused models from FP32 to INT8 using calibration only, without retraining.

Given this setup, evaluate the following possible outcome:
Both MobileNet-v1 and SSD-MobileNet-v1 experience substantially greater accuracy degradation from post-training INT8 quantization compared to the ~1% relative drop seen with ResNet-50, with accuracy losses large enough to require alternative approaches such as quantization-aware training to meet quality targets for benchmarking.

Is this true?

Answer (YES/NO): YES